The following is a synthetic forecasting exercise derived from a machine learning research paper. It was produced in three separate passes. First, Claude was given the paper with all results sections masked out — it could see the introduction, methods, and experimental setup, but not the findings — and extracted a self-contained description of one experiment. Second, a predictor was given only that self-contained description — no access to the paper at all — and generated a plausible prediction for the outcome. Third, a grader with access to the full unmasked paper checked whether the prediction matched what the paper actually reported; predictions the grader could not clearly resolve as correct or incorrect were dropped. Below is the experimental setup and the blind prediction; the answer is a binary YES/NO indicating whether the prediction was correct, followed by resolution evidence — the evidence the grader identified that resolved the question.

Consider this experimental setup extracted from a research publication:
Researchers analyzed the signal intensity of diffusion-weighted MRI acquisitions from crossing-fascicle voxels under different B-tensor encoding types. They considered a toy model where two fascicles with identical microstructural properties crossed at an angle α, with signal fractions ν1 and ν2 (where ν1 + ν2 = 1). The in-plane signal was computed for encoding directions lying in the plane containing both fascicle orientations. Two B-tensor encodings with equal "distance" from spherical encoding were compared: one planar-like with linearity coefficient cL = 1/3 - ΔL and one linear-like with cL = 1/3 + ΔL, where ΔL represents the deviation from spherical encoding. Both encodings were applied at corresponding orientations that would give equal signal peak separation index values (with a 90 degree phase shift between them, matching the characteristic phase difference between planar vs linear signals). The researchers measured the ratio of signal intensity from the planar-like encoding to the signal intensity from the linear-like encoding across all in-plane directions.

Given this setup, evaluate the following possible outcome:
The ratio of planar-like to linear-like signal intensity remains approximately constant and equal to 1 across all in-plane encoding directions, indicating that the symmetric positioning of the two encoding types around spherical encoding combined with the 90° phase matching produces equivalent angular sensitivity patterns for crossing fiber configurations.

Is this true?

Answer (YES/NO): NO